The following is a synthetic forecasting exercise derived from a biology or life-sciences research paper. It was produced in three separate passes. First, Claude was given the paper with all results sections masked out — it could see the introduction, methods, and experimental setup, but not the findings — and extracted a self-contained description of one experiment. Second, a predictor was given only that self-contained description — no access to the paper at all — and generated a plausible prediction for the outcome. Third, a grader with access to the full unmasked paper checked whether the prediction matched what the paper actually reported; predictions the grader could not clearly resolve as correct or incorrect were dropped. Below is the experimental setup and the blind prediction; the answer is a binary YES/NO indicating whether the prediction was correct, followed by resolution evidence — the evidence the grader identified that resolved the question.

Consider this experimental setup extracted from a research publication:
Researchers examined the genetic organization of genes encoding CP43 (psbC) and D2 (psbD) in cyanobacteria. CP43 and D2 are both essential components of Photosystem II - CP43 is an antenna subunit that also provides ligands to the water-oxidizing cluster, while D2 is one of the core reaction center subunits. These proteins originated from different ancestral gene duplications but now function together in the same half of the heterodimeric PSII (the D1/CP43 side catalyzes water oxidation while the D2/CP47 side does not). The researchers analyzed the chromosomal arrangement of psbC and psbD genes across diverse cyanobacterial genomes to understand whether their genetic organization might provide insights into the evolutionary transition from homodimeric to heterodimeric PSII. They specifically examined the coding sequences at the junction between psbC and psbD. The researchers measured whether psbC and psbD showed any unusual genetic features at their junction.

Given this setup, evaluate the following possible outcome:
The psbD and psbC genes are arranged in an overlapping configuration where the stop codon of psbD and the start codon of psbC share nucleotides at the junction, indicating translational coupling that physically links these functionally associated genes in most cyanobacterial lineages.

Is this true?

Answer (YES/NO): YES